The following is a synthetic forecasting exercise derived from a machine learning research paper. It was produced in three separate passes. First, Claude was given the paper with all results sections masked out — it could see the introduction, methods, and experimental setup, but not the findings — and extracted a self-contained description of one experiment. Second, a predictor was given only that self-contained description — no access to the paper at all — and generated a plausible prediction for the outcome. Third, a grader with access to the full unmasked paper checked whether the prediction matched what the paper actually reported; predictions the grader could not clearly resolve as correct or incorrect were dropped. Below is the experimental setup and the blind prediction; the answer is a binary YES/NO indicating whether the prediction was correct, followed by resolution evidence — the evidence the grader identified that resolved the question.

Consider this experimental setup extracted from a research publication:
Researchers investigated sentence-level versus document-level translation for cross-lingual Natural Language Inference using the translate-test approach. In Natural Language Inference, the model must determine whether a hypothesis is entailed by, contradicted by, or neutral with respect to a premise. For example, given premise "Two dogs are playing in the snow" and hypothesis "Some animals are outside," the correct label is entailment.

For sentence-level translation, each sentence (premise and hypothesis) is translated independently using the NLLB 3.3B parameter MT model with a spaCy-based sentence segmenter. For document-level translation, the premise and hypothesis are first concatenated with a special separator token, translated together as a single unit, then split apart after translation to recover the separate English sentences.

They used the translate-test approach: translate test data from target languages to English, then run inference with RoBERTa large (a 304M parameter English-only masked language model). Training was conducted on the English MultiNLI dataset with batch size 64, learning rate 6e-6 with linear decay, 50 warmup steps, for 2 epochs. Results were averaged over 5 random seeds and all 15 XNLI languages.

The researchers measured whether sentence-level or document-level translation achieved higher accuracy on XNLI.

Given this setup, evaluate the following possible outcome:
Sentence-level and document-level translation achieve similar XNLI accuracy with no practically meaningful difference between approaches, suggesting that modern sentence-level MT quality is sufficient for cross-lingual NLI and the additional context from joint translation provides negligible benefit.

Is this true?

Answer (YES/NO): NO